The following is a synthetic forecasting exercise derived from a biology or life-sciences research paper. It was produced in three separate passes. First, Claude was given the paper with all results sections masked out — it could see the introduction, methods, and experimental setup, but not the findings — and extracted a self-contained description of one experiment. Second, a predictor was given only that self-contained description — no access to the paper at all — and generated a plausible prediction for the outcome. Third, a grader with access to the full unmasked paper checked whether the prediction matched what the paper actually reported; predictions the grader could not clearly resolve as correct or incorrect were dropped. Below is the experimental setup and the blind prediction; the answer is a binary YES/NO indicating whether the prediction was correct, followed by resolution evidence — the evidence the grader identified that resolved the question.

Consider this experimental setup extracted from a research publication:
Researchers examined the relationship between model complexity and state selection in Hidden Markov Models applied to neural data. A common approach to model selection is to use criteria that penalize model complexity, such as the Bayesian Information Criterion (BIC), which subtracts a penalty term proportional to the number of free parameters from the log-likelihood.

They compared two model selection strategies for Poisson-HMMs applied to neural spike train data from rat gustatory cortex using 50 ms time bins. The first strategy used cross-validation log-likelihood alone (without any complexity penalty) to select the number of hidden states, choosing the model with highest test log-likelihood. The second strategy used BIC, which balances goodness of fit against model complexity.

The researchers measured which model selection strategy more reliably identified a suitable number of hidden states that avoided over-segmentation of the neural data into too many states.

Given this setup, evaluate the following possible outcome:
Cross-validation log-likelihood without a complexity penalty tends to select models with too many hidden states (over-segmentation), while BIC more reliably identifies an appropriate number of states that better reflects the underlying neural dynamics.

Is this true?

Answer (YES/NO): YES